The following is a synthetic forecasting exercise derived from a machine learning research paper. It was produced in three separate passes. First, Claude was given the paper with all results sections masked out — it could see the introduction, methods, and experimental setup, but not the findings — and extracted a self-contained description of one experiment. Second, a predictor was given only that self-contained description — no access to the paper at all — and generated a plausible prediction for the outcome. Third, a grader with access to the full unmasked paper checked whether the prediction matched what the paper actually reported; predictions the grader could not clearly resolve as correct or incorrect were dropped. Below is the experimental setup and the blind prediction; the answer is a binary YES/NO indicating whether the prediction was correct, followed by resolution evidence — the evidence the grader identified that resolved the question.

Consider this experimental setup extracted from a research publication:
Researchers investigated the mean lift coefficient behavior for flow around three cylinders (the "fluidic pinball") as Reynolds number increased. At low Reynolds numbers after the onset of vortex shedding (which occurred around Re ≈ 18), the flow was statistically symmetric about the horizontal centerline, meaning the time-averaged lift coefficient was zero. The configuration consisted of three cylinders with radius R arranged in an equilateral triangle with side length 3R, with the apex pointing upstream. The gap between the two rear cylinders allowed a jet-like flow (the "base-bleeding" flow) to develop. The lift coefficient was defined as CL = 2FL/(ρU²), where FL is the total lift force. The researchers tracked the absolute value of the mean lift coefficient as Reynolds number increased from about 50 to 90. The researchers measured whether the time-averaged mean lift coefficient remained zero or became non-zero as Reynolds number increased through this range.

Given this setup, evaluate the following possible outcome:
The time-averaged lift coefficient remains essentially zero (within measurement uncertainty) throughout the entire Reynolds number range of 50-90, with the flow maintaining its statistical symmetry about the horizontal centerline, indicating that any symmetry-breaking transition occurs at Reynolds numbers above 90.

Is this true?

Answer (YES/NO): NO